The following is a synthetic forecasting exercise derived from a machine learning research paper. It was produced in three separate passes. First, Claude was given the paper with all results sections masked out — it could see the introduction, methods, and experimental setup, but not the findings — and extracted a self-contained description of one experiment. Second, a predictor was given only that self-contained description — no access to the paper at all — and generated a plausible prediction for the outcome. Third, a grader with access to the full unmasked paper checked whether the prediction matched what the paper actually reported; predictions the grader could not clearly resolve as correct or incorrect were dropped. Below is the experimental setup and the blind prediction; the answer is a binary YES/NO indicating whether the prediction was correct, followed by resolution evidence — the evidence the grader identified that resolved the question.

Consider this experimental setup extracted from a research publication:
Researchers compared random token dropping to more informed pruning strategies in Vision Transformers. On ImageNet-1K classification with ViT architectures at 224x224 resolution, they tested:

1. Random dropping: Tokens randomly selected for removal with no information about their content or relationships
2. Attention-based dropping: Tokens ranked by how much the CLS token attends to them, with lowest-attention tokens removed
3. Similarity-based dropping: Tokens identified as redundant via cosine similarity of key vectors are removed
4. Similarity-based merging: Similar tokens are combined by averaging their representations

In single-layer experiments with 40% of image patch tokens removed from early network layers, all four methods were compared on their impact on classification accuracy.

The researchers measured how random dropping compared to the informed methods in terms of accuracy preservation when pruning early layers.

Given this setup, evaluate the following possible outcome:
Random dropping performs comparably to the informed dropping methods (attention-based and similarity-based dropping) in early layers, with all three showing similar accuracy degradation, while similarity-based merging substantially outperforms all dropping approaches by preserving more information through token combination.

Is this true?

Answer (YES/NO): NO